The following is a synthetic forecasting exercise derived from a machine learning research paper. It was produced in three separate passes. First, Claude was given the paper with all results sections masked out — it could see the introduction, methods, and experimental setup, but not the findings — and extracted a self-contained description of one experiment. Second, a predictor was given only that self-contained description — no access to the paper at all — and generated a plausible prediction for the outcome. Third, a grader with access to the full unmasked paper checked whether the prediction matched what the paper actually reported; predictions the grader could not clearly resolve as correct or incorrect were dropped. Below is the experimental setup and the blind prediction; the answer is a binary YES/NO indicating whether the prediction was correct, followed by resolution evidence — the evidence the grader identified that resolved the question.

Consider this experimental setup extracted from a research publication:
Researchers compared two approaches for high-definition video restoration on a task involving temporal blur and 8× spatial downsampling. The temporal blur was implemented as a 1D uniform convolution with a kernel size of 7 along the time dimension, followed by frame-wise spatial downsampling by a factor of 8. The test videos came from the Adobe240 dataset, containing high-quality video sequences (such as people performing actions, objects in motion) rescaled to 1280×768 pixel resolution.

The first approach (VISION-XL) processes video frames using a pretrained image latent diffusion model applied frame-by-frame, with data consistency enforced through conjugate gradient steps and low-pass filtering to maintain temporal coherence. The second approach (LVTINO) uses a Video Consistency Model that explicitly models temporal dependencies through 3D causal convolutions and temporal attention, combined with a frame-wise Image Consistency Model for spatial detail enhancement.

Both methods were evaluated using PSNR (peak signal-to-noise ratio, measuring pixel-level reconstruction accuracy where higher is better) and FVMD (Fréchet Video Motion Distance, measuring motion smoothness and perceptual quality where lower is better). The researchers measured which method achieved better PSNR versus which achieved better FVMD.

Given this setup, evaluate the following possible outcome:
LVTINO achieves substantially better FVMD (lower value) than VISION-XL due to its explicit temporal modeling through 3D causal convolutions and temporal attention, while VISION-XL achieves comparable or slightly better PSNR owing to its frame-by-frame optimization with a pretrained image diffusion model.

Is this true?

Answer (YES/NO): YES